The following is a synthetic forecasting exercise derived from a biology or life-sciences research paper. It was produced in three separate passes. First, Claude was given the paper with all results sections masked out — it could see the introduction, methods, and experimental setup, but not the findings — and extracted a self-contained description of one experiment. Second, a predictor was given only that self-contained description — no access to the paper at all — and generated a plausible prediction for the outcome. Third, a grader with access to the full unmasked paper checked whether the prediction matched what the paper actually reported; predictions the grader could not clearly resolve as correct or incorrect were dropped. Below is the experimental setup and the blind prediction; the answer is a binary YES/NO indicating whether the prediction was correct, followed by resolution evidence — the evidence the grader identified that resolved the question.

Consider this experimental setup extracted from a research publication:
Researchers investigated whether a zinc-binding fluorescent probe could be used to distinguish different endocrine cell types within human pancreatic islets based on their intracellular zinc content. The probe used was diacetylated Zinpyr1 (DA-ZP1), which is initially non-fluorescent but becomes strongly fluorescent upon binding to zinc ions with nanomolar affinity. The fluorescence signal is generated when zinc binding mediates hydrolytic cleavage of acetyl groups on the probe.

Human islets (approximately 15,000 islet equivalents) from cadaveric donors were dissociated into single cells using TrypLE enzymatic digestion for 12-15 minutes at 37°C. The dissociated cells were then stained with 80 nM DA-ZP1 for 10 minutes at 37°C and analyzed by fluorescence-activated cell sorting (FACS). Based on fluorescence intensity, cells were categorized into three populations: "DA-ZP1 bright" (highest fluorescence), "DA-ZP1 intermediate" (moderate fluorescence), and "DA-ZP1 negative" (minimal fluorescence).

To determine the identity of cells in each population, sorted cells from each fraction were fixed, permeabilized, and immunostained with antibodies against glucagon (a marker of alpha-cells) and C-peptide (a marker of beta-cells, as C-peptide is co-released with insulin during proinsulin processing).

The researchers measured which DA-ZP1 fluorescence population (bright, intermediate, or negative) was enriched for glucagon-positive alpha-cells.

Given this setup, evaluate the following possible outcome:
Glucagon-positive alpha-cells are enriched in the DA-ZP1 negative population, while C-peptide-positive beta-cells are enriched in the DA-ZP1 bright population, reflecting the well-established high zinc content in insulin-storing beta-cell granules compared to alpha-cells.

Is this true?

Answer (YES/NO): NO